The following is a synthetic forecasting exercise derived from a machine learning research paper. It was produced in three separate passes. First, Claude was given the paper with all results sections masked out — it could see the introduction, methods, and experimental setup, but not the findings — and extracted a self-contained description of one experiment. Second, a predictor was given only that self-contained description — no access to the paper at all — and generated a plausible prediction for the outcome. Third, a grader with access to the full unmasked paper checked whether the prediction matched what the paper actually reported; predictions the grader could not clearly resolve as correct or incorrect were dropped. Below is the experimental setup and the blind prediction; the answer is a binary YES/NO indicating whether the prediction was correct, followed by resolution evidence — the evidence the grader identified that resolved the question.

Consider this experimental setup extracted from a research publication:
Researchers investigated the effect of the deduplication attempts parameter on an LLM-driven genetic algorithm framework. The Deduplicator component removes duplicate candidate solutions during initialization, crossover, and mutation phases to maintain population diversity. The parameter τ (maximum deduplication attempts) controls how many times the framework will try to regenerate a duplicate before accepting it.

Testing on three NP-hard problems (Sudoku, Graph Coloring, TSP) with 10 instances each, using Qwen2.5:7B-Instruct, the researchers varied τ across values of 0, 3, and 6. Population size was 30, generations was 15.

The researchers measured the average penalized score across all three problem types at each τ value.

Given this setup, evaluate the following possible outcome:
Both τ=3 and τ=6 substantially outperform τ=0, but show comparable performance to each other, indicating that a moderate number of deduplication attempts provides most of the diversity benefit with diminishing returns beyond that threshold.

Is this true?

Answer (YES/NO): NO